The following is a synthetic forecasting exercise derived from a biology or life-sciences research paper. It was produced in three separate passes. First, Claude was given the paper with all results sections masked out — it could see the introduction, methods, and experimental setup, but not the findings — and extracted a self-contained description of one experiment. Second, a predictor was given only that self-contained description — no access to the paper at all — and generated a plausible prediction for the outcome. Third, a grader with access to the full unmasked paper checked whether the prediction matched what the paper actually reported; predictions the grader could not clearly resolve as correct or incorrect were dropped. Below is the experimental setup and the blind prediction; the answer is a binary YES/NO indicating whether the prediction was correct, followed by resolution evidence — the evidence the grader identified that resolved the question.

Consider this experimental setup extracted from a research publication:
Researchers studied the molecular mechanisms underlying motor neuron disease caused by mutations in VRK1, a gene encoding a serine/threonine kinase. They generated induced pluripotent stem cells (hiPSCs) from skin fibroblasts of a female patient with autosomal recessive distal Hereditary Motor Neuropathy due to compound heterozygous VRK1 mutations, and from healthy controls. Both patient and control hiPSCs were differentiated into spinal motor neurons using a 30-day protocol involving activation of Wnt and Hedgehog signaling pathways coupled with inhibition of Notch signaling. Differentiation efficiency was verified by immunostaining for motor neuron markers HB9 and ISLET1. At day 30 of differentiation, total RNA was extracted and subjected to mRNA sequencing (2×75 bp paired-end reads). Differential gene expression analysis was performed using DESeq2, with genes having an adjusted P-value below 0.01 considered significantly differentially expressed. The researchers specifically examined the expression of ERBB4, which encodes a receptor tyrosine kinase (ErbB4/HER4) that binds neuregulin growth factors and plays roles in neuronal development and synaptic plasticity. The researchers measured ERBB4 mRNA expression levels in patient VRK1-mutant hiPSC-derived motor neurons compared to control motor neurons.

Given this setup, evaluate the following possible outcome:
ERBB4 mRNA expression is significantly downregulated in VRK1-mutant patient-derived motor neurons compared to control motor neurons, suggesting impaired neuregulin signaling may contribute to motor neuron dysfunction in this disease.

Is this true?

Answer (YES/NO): NO